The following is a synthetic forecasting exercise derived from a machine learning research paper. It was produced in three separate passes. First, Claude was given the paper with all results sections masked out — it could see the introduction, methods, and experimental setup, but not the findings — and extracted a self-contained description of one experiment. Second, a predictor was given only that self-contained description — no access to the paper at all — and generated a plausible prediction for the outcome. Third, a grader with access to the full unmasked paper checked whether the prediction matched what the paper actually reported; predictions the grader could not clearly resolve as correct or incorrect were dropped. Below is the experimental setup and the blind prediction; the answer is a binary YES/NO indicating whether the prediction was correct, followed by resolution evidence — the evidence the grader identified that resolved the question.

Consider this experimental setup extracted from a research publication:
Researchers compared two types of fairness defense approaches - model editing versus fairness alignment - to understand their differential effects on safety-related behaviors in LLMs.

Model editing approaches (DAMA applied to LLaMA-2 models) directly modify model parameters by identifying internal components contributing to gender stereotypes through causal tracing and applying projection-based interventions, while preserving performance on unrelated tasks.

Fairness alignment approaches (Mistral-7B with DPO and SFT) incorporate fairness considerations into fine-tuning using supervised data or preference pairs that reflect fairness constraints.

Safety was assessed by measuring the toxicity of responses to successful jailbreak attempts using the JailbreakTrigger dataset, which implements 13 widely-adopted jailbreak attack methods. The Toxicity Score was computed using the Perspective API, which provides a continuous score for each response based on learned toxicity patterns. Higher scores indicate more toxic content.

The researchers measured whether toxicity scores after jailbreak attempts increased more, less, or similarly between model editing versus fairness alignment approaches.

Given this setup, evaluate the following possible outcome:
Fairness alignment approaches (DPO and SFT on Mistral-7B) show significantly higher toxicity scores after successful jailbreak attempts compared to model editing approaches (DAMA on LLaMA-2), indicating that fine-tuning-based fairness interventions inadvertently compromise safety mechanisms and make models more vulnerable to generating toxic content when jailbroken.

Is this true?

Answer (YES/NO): NO